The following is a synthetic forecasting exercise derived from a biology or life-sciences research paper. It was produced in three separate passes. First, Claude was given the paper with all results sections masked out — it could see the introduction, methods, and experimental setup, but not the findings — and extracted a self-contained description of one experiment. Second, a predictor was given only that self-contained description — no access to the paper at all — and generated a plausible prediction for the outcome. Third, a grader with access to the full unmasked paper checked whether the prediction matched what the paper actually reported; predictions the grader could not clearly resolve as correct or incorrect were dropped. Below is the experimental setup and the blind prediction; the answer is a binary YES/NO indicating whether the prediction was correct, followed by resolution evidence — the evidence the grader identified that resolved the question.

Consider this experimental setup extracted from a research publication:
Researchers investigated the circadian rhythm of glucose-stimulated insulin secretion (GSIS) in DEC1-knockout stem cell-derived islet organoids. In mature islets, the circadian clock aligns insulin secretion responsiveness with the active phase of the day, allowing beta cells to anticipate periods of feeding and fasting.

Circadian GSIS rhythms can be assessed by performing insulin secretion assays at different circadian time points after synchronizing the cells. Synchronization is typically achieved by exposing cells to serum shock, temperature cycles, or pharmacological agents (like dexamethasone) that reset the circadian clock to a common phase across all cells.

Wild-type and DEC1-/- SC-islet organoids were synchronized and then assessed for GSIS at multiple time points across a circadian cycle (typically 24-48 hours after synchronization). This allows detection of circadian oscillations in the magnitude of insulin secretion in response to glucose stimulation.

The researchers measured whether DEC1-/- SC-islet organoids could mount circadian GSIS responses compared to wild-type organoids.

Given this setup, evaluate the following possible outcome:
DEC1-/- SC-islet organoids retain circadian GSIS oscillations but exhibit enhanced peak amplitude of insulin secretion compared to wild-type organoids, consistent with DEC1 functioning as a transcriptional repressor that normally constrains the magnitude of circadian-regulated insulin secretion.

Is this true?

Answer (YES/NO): NO